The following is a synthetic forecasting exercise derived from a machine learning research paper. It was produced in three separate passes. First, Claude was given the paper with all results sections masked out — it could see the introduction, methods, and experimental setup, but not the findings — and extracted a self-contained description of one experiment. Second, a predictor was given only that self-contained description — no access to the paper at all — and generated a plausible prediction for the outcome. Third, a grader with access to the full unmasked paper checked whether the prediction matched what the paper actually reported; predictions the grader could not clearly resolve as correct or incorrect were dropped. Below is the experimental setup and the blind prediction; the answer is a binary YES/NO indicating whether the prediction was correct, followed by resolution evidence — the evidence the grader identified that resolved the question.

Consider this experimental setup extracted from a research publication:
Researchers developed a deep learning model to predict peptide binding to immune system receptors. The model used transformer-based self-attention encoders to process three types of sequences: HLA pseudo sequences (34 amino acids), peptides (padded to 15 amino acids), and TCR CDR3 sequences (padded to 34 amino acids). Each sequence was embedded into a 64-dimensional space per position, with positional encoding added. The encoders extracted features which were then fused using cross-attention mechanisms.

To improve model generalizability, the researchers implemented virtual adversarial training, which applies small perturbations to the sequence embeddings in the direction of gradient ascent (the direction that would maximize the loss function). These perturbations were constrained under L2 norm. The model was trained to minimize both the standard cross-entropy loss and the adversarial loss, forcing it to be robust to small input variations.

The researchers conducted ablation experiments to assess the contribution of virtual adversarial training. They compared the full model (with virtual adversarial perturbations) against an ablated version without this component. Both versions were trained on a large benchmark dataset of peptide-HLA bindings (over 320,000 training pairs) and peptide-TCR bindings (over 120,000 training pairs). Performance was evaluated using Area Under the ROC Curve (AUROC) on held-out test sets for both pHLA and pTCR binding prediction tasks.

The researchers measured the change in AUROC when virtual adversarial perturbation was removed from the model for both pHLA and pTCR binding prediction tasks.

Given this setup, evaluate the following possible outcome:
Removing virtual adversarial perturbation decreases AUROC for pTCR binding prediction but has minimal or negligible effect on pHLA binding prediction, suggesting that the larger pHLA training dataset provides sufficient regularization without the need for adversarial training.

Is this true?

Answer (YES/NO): NO